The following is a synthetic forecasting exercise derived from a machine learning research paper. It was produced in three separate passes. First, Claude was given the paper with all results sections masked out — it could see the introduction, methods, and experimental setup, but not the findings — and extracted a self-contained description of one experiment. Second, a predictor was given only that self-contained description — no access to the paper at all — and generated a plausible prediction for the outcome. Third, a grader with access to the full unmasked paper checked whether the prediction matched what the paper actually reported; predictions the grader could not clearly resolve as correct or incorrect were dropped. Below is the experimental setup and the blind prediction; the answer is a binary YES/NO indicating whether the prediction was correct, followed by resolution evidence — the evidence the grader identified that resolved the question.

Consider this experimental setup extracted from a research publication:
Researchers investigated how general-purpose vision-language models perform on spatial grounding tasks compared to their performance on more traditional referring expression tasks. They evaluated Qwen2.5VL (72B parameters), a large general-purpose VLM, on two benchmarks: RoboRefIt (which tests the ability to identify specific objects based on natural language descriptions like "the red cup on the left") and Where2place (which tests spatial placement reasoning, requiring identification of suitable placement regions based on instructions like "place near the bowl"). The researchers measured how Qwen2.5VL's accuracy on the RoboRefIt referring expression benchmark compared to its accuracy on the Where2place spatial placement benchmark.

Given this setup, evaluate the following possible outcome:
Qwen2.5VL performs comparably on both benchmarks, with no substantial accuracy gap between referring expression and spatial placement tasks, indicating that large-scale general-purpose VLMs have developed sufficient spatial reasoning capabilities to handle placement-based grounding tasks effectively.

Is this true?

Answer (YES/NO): NO